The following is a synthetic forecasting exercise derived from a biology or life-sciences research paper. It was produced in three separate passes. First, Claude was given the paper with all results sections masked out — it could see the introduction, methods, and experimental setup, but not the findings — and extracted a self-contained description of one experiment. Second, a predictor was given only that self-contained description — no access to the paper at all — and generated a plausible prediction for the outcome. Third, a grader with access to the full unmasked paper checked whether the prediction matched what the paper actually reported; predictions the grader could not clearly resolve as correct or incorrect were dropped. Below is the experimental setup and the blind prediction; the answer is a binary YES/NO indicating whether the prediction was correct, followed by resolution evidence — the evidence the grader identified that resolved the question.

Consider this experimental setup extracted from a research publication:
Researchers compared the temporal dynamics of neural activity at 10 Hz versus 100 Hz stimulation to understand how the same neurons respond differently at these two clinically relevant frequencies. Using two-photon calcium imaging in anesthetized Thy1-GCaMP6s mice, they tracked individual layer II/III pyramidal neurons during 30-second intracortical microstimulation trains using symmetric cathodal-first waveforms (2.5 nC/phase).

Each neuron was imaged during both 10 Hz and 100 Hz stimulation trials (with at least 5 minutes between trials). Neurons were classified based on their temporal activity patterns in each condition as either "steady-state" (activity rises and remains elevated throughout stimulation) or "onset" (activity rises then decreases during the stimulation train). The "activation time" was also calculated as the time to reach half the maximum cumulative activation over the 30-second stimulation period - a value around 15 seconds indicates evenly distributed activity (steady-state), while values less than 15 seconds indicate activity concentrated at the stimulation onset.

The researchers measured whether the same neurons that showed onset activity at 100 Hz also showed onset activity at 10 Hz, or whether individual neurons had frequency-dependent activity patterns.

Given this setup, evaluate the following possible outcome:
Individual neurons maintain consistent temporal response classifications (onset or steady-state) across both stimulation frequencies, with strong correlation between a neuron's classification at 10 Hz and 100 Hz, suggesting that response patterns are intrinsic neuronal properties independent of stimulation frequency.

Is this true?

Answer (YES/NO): NO